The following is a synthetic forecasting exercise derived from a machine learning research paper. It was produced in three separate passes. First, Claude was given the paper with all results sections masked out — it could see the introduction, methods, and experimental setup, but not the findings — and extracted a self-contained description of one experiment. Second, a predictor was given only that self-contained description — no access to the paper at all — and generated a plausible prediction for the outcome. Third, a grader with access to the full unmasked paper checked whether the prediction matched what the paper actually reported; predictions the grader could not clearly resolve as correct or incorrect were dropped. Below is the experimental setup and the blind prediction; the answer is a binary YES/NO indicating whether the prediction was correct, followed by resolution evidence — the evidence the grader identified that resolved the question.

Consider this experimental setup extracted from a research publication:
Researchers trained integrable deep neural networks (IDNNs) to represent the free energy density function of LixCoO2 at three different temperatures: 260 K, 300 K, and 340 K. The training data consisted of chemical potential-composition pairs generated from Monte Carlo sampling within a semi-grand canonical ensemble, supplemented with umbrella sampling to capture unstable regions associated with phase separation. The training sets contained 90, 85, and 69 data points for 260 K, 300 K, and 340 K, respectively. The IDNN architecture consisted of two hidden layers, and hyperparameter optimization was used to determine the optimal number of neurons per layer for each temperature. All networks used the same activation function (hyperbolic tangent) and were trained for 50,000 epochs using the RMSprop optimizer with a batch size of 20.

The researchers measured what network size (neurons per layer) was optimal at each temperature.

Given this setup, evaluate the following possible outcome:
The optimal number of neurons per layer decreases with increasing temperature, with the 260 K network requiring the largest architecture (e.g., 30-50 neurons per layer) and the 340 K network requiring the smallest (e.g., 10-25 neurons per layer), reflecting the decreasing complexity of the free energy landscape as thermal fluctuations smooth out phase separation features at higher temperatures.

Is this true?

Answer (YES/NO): NO